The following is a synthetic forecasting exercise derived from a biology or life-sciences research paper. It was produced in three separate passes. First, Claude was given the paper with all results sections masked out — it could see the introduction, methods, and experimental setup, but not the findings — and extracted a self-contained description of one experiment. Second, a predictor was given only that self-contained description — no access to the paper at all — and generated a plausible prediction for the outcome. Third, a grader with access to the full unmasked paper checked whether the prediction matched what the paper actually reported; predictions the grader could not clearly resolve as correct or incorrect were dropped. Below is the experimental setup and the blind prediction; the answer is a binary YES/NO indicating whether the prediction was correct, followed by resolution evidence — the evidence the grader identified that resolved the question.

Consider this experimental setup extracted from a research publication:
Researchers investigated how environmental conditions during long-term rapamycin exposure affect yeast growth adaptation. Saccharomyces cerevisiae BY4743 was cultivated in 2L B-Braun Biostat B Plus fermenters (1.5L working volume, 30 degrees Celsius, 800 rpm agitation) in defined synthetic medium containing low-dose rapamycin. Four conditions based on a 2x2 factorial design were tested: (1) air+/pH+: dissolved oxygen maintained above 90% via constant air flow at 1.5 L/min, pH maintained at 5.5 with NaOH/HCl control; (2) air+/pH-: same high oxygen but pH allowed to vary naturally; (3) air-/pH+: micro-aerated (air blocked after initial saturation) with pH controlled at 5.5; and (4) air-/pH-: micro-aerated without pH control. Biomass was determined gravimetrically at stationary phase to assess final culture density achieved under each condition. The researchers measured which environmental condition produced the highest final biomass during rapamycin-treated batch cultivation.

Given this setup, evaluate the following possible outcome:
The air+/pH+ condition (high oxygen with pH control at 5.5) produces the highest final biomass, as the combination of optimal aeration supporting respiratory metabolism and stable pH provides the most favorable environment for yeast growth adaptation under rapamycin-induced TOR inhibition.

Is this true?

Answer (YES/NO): NO